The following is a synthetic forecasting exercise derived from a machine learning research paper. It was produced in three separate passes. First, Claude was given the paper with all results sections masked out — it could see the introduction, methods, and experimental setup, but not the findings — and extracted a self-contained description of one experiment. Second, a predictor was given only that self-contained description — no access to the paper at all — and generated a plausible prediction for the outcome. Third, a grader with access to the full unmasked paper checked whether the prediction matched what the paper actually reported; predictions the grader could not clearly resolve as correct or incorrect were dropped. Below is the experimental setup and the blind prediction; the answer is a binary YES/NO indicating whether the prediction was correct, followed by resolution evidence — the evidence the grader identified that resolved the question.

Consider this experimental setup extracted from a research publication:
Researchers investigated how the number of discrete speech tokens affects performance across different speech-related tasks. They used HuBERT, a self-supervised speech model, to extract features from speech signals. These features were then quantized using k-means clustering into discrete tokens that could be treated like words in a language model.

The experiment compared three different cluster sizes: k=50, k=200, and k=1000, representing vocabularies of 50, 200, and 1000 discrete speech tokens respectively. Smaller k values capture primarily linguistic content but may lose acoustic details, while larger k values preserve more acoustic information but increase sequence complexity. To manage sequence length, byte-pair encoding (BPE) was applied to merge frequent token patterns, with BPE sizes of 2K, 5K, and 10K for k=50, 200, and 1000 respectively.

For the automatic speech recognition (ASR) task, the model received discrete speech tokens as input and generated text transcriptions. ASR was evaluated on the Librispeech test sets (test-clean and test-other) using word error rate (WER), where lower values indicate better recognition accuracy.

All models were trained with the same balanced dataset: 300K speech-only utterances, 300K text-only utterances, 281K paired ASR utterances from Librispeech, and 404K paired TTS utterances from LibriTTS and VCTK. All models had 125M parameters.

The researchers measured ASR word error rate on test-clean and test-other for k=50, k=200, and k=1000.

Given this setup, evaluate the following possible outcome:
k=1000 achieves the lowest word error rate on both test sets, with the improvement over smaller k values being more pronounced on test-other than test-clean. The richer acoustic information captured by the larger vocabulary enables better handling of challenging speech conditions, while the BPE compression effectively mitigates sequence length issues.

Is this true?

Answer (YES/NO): YES